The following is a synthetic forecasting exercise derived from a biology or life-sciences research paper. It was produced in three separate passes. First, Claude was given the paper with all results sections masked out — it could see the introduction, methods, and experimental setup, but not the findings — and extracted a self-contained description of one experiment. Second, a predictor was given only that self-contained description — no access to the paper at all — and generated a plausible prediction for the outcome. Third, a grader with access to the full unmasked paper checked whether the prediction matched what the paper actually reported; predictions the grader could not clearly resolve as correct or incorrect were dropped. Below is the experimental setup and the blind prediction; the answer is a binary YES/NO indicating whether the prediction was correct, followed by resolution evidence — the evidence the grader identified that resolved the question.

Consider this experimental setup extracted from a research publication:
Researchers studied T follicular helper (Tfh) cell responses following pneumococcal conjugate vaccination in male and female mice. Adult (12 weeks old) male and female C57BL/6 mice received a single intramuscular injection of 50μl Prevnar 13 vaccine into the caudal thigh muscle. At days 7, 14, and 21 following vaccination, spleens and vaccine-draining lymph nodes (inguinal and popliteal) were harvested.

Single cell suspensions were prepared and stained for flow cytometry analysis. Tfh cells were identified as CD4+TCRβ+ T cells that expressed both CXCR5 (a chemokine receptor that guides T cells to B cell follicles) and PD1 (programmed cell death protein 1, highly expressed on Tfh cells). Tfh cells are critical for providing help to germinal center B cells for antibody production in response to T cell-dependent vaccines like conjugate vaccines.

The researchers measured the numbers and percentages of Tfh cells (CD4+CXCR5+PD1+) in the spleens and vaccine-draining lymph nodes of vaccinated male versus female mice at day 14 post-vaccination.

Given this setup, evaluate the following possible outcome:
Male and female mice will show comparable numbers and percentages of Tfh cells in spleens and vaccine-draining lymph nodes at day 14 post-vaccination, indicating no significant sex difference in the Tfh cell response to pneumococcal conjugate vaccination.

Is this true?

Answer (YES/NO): NO